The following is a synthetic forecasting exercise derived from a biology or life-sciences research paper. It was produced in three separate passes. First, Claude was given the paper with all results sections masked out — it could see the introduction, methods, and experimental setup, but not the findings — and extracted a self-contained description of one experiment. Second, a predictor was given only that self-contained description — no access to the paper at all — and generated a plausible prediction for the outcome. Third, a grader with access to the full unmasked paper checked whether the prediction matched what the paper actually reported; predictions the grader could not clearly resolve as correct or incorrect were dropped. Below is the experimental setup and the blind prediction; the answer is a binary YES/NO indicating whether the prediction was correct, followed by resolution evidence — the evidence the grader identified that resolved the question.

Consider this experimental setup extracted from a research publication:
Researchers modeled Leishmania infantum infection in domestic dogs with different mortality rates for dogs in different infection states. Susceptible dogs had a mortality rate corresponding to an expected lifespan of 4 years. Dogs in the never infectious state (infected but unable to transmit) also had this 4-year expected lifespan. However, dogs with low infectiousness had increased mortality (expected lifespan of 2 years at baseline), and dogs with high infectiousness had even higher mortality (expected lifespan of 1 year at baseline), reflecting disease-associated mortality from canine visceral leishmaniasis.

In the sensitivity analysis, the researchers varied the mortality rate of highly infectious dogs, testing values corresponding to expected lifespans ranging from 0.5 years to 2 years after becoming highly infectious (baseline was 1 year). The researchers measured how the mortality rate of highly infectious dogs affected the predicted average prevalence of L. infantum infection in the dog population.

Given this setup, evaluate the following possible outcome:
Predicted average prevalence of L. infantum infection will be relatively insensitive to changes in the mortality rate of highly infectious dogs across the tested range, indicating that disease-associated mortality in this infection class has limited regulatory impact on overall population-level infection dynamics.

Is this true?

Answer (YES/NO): YES